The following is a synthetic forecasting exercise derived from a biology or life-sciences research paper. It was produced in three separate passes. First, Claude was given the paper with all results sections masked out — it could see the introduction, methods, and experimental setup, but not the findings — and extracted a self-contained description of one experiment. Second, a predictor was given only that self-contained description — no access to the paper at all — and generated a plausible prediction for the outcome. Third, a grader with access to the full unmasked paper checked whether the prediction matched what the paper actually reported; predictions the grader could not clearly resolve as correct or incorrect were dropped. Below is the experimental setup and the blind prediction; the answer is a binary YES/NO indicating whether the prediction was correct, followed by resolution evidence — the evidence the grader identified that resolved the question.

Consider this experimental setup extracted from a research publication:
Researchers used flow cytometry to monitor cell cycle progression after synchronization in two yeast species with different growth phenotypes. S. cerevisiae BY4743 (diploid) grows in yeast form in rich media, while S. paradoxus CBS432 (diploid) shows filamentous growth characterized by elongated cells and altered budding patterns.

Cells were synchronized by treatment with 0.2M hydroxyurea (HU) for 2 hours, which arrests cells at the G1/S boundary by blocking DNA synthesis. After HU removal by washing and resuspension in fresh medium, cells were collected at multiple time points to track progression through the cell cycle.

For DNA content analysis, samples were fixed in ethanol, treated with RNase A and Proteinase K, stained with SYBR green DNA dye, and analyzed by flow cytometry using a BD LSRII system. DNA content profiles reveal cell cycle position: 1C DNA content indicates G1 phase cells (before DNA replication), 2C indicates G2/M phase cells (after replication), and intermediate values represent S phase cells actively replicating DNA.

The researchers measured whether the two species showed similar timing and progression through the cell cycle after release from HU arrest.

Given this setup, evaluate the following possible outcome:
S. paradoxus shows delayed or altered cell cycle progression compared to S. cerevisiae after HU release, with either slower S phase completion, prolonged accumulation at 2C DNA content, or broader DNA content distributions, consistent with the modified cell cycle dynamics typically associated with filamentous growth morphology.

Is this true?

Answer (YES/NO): NO